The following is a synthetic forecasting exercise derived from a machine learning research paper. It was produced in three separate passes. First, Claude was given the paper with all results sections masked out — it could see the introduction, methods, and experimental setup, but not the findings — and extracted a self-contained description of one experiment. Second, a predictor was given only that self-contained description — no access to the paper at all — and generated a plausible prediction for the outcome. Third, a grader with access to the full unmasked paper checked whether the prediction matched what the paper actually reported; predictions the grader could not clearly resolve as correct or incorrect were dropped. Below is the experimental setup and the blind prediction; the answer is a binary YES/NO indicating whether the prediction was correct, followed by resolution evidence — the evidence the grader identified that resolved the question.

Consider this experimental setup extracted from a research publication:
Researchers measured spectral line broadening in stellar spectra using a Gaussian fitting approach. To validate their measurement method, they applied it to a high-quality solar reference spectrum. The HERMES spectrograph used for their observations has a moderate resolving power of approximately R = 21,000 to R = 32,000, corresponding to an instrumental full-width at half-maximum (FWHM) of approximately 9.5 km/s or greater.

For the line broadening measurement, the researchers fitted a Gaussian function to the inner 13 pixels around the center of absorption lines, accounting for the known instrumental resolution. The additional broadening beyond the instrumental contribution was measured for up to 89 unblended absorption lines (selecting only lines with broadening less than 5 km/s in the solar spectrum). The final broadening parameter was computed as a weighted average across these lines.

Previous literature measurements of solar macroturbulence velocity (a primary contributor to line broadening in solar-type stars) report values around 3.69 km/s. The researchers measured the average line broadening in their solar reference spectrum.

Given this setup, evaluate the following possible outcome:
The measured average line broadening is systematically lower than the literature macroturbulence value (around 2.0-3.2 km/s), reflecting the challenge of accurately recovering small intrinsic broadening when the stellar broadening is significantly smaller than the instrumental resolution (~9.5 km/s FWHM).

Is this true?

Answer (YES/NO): NO